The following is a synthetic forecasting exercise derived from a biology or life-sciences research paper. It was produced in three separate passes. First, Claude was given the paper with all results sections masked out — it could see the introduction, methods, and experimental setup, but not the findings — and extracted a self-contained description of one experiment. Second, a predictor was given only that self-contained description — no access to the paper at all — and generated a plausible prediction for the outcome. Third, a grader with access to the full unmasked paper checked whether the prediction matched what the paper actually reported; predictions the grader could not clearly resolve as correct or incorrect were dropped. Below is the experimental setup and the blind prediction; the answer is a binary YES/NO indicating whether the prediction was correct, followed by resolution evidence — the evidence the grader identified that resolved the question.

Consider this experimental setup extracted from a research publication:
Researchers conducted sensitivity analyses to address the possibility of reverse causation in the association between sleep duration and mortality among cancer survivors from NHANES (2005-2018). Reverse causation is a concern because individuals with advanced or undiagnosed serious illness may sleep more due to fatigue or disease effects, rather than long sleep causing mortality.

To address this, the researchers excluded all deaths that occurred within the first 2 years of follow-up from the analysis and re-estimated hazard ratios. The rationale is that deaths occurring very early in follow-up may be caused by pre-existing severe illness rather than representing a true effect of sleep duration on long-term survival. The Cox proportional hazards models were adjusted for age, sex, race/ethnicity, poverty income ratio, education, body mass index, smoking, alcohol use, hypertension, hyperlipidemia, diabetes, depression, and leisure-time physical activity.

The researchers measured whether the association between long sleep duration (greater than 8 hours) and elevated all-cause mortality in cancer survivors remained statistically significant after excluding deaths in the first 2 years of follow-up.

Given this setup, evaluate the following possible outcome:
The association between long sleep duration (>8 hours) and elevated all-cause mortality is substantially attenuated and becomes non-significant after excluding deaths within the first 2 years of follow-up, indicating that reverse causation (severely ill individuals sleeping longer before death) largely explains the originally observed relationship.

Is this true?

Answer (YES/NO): NO